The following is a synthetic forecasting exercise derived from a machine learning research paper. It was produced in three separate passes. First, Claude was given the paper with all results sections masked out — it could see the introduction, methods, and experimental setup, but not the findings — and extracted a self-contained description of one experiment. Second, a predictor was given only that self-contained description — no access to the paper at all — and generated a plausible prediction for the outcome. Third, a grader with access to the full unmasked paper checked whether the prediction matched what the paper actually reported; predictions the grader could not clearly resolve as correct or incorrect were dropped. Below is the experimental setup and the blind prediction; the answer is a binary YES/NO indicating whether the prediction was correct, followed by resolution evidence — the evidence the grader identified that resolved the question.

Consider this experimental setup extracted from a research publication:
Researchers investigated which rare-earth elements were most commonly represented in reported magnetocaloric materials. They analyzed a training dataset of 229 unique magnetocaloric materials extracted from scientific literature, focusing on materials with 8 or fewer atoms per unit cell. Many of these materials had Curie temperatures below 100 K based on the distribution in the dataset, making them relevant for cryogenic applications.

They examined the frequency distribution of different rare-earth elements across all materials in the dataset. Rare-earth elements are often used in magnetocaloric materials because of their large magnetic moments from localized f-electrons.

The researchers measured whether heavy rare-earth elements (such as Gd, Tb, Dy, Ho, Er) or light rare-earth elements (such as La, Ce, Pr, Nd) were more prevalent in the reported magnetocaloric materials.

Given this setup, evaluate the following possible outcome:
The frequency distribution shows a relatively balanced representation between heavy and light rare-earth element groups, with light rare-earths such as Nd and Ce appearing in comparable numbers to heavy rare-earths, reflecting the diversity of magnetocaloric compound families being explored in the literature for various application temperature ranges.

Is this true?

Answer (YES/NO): NO